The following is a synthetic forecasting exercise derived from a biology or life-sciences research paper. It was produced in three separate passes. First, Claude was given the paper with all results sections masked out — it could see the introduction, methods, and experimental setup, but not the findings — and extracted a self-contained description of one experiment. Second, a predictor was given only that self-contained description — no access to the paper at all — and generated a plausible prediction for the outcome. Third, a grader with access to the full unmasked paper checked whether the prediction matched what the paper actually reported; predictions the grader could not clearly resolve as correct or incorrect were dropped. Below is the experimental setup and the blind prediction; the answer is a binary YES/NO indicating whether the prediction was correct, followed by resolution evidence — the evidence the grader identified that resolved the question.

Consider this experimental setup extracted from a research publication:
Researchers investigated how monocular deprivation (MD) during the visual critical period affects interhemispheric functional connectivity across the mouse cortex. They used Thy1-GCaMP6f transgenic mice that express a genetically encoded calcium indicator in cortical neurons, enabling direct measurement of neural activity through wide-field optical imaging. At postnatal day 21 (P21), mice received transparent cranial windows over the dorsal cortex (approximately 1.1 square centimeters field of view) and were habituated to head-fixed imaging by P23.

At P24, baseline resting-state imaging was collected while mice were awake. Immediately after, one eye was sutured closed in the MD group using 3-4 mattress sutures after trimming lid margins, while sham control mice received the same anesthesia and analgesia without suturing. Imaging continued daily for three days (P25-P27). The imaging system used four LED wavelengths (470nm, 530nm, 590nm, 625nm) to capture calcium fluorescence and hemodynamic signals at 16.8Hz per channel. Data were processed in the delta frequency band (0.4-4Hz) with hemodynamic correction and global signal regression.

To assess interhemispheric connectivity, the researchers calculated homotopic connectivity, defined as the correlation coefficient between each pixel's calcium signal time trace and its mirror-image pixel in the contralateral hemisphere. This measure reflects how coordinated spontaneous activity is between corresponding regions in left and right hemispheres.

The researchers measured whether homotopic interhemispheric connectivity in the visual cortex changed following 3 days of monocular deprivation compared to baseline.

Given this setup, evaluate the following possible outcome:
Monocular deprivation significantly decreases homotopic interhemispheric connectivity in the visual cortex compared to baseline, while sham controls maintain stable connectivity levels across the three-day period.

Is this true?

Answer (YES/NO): NO